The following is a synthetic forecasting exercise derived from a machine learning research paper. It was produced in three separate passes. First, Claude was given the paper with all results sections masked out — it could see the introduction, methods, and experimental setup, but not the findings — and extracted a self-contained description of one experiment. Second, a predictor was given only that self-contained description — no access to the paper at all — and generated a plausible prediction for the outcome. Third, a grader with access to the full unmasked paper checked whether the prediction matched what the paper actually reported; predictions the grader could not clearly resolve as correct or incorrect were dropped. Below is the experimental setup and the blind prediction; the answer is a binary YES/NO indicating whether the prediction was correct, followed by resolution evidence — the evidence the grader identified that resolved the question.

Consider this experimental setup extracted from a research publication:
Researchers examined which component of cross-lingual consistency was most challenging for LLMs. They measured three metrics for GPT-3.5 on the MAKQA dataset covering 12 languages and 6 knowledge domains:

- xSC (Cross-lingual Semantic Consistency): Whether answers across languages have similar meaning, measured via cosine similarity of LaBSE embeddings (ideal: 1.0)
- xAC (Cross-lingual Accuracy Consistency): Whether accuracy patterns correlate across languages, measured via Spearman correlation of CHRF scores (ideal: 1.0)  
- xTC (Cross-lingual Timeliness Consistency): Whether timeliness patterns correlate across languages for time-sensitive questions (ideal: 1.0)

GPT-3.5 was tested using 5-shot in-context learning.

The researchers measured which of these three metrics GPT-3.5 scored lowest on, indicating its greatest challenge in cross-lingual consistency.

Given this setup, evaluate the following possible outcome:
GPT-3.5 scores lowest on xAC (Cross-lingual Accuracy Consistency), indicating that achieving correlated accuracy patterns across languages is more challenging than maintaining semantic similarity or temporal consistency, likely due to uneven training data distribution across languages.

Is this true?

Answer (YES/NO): YES